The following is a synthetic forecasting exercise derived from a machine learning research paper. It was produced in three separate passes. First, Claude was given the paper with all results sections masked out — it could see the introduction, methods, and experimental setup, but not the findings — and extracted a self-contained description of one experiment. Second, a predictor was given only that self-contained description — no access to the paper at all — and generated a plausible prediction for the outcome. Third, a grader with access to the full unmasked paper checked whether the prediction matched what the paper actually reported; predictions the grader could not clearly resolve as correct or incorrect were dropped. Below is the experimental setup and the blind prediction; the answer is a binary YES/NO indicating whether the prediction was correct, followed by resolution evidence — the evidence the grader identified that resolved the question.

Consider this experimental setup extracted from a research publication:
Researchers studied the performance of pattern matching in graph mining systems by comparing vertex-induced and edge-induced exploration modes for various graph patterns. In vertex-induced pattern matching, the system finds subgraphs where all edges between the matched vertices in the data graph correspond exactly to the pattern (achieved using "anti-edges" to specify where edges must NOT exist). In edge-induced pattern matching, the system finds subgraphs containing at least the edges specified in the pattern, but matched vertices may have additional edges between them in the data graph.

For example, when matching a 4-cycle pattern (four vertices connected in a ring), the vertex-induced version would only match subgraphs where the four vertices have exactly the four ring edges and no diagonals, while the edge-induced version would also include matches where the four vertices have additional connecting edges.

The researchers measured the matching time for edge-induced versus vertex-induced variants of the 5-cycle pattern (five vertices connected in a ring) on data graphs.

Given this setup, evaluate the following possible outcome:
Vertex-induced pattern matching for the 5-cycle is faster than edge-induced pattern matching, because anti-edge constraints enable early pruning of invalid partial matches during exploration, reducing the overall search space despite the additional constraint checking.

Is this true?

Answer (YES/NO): YES